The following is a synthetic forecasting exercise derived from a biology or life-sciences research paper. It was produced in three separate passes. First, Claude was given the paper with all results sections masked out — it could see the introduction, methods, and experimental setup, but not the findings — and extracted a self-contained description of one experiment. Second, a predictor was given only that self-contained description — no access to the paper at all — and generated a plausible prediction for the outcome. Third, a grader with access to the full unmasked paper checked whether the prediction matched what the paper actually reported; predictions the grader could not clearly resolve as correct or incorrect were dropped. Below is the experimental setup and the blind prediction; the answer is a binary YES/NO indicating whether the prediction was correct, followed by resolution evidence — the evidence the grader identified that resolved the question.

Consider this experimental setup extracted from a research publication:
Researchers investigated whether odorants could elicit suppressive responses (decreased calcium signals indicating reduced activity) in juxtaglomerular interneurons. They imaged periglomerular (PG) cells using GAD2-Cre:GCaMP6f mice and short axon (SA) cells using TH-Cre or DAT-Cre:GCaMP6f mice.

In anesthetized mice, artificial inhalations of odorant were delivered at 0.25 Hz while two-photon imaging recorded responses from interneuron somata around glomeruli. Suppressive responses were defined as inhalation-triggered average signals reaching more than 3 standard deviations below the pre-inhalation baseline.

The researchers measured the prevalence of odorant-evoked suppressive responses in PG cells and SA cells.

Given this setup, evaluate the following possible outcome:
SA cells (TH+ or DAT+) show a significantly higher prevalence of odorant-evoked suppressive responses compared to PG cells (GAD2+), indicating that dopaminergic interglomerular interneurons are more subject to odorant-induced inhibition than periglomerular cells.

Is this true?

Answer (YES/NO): NO